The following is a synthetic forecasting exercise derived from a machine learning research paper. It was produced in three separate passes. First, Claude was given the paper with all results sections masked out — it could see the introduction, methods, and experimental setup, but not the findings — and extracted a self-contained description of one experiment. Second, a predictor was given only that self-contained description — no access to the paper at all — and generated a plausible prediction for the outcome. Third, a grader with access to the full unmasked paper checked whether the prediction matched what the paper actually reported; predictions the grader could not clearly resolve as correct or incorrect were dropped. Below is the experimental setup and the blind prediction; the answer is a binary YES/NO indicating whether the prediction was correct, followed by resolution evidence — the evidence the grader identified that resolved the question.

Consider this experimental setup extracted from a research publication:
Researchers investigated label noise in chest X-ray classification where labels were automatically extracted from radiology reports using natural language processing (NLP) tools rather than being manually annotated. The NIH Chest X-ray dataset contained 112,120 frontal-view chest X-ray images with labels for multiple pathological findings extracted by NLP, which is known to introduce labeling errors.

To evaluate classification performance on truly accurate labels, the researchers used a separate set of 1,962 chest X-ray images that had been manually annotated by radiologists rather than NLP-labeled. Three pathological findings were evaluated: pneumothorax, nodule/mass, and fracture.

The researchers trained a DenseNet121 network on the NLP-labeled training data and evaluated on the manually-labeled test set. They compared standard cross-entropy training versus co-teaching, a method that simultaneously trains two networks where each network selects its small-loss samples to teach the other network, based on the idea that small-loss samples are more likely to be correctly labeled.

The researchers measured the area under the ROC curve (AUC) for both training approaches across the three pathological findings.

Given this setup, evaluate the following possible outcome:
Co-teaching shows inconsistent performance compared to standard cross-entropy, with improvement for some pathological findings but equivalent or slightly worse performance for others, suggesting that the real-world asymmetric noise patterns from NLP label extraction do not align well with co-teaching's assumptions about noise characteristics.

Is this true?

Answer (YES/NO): YES